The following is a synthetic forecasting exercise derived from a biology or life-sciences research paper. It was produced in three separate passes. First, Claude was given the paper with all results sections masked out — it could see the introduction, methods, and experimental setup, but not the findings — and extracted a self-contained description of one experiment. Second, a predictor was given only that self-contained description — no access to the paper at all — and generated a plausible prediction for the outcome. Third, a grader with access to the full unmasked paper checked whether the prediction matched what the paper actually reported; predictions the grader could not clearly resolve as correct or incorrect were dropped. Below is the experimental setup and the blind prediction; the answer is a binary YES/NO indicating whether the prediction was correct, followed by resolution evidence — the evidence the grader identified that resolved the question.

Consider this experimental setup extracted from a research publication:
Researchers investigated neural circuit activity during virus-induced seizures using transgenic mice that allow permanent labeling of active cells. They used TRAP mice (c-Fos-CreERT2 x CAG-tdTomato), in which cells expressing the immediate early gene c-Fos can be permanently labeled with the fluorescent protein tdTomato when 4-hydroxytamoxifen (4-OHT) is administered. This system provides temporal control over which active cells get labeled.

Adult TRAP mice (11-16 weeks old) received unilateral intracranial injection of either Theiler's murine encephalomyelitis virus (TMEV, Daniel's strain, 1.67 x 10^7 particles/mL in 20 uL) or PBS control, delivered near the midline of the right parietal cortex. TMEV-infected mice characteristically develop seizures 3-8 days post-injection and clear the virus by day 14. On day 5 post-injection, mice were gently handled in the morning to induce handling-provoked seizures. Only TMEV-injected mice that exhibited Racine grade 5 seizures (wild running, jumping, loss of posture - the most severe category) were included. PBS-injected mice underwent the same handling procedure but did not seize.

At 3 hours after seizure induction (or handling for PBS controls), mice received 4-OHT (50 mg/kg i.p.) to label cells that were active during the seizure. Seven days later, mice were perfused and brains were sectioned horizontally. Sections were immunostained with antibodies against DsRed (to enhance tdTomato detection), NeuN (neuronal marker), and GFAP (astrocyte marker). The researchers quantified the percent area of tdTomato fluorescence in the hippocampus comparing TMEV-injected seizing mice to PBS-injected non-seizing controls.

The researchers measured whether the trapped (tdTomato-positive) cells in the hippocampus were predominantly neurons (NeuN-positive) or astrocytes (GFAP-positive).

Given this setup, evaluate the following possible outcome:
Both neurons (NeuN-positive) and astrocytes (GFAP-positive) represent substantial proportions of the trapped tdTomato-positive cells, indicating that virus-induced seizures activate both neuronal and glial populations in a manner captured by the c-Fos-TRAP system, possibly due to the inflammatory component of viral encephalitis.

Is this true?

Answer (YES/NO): NO